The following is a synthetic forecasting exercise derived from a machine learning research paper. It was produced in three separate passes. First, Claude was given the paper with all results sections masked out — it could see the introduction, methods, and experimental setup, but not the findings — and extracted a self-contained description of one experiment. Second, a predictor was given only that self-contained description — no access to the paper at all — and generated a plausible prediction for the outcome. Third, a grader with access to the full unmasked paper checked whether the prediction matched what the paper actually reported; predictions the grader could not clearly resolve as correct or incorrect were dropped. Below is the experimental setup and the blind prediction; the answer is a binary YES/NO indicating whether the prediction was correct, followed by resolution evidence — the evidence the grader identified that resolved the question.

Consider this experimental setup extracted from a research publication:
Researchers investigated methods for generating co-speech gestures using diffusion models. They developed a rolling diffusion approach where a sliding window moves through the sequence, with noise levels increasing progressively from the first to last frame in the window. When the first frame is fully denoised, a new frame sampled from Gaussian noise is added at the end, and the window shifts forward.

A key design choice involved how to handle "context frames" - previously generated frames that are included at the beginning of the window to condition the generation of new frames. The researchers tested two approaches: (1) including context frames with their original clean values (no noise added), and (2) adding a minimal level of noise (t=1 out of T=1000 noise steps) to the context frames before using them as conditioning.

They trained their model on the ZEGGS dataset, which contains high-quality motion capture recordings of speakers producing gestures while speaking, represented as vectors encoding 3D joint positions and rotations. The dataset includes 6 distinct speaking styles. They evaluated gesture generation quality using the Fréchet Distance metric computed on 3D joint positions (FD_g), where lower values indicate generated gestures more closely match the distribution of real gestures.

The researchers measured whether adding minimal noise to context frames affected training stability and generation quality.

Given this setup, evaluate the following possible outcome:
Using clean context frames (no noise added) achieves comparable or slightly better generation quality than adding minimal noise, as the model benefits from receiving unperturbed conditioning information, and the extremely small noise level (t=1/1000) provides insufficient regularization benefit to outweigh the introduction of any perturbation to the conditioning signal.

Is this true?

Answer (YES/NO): NO